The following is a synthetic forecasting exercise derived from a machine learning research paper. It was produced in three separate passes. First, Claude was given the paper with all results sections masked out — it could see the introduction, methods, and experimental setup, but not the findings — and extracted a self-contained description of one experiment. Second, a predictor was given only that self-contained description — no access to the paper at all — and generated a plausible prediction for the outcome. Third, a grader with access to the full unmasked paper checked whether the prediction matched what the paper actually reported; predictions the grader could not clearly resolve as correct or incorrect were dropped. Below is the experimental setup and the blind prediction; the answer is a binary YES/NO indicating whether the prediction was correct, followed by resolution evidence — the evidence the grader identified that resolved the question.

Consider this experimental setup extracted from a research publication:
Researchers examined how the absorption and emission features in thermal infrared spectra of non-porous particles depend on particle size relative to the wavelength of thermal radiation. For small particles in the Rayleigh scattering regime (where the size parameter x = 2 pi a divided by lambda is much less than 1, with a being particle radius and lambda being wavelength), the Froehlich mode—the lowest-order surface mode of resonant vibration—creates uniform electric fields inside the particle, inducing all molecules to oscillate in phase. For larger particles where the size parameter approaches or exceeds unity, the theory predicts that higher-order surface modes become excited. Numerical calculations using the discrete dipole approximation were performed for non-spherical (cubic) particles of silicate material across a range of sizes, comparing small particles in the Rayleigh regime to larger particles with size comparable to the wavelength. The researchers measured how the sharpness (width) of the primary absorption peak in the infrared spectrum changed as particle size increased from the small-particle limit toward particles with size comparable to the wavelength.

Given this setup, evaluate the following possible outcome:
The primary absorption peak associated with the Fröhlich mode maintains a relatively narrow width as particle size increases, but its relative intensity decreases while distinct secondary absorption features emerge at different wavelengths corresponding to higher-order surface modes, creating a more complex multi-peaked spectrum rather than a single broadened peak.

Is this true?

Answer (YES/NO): NO